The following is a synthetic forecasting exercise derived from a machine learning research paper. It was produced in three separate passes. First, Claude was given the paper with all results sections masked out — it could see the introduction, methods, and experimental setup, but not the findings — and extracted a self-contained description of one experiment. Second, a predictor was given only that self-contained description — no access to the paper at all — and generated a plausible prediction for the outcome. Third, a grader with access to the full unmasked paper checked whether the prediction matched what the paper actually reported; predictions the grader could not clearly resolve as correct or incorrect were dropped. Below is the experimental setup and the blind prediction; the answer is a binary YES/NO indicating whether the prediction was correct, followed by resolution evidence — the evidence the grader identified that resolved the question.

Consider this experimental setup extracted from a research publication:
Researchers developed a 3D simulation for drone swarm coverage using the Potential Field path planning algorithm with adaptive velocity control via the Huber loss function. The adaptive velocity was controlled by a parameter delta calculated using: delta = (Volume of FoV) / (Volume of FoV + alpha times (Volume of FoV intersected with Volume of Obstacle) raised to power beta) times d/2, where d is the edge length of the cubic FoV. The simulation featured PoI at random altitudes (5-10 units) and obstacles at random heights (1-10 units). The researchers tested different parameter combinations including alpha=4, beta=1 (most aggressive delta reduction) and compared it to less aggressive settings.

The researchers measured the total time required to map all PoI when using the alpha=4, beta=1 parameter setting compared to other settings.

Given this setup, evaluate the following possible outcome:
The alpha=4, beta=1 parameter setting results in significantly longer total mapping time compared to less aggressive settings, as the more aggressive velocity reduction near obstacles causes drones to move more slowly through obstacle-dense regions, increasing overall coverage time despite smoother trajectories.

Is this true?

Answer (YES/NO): YES